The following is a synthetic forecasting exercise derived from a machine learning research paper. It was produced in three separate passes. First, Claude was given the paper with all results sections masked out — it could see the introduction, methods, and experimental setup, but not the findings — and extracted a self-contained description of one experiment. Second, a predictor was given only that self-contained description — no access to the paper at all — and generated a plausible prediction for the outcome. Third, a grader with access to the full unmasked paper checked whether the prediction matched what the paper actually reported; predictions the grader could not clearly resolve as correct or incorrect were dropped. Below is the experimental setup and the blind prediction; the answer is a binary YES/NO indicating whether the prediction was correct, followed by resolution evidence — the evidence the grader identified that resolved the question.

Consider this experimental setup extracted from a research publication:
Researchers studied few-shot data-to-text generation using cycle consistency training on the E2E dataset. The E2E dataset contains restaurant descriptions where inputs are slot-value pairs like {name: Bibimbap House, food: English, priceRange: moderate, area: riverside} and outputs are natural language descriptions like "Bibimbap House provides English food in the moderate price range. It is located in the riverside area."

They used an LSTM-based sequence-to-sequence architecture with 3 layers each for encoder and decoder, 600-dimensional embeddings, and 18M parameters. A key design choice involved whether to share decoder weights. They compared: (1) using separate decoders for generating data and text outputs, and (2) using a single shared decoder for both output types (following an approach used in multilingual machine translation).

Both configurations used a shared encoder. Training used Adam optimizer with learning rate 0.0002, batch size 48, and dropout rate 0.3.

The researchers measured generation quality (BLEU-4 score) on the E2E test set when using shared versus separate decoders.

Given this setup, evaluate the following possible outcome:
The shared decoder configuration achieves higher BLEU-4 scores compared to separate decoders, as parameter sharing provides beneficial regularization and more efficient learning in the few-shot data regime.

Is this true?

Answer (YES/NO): NO